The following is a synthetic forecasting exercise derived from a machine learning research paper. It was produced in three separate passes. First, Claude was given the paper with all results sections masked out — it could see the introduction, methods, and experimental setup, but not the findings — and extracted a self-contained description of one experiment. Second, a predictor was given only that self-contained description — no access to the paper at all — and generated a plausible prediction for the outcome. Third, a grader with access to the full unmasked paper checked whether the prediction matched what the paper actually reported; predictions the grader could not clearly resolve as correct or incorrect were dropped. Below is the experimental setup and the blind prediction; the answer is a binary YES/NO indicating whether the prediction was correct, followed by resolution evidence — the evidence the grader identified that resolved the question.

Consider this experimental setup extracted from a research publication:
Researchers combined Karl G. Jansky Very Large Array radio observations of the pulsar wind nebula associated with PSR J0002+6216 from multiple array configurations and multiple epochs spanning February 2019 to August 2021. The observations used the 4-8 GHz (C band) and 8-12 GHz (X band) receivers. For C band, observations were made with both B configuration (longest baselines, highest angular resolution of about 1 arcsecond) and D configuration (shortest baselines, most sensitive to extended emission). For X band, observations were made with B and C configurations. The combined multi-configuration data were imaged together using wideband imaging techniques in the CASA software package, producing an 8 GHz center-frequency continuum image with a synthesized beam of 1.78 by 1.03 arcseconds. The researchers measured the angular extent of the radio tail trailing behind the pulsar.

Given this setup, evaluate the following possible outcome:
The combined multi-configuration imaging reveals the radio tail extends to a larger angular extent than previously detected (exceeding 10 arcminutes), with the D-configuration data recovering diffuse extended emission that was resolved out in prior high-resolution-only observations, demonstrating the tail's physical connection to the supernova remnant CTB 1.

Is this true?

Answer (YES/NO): NO